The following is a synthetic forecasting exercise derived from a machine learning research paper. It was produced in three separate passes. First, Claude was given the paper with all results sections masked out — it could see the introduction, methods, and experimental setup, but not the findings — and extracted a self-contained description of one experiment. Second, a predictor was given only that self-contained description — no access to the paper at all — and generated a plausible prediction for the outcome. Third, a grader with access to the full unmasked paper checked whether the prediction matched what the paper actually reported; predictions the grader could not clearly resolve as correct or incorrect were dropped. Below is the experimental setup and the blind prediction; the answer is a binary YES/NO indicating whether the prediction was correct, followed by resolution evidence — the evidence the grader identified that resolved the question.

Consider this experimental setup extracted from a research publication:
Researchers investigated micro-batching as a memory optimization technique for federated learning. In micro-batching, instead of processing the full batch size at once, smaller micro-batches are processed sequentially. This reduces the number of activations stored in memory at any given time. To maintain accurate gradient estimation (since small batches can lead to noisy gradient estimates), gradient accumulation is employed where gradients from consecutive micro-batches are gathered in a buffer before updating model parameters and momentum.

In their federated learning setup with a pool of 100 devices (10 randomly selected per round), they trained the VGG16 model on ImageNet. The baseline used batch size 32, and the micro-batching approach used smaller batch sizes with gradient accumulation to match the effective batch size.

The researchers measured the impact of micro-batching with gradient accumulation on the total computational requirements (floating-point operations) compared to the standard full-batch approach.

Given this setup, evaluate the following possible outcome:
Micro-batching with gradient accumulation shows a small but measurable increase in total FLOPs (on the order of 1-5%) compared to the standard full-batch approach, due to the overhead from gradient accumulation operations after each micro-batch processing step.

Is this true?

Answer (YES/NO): NO